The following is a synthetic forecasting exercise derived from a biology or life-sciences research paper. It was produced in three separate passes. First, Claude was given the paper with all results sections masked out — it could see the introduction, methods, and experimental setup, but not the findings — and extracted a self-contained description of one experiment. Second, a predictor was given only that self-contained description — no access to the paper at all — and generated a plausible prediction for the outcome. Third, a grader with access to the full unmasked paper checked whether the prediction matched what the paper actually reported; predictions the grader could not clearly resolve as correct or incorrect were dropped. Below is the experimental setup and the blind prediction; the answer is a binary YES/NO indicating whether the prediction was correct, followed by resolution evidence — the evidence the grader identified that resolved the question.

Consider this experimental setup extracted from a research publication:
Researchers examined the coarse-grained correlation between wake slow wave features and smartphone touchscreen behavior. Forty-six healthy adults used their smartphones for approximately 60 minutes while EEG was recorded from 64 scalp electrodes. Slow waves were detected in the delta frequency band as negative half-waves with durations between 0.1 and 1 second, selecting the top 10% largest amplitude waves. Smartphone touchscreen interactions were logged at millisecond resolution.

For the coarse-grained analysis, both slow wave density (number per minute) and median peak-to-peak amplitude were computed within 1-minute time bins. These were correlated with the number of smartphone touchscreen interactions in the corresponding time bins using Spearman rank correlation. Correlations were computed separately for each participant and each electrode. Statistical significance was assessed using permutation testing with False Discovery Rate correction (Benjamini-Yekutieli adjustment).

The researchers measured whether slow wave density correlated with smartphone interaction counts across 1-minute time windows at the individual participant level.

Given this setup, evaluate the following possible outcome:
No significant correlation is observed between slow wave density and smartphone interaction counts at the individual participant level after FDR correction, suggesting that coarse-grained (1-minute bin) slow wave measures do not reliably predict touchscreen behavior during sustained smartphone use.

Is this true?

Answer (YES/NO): YES